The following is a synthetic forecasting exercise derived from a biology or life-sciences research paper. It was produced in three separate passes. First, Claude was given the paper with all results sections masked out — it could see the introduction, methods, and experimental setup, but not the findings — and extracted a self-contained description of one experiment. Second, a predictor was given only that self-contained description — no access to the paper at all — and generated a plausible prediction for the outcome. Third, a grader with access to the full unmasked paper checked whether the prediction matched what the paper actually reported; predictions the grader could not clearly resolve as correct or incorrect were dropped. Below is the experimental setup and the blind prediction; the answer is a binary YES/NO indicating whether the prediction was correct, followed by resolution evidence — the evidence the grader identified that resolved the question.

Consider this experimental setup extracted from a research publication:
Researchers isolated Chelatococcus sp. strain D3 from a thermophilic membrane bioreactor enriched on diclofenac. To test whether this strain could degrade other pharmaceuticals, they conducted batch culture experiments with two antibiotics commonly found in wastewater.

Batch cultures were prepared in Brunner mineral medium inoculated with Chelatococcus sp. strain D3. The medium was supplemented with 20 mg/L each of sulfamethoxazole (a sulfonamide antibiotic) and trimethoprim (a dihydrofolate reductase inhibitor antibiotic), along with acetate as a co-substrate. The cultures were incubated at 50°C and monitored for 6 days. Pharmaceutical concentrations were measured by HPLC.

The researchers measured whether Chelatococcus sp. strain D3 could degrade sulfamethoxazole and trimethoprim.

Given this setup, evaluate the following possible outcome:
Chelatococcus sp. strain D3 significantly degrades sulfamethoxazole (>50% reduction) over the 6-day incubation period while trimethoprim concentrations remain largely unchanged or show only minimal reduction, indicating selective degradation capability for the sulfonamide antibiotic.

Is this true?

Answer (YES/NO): NO